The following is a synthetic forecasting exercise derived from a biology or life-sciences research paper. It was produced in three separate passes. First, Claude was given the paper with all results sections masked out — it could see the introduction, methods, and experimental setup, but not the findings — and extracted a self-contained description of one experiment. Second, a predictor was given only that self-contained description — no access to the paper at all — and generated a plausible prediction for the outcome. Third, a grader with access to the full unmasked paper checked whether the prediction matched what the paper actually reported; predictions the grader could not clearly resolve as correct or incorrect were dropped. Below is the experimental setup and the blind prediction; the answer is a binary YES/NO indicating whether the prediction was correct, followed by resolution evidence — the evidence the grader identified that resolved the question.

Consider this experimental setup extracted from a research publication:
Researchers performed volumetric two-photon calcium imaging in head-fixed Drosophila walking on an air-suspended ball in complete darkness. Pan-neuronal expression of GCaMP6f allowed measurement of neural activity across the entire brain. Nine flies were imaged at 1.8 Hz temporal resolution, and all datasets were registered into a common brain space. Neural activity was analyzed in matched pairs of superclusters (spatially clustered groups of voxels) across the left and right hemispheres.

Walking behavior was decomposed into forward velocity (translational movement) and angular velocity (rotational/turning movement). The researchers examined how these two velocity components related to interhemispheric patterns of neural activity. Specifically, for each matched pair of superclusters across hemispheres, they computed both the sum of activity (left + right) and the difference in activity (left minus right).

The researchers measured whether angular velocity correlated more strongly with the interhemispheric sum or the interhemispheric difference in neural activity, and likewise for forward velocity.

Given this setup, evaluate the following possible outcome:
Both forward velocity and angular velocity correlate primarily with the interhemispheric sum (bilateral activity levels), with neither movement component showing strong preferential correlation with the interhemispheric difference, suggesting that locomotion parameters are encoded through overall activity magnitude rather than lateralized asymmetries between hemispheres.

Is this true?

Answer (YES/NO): NO